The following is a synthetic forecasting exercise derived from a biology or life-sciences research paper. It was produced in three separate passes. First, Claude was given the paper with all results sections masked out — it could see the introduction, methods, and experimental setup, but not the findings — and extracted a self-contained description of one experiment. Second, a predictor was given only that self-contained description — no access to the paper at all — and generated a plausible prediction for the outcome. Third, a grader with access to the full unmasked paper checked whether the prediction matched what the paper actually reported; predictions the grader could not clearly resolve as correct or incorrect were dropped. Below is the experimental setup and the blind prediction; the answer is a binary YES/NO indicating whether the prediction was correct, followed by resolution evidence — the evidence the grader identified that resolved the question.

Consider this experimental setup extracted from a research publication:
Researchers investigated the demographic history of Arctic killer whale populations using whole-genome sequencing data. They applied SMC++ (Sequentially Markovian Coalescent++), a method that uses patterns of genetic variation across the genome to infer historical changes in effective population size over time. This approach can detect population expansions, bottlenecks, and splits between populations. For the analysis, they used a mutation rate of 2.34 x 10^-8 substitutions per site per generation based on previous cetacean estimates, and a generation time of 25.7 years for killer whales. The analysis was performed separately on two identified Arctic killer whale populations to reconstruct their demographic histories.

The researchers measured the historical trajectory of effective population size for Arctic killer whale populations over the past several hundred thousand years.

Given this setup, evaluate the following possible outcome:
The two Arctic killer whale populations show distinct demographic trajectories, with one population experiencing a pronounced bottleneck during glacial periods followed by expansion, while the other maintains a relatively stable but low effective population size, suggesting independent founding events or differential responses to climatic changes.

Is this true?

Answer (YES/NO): NO